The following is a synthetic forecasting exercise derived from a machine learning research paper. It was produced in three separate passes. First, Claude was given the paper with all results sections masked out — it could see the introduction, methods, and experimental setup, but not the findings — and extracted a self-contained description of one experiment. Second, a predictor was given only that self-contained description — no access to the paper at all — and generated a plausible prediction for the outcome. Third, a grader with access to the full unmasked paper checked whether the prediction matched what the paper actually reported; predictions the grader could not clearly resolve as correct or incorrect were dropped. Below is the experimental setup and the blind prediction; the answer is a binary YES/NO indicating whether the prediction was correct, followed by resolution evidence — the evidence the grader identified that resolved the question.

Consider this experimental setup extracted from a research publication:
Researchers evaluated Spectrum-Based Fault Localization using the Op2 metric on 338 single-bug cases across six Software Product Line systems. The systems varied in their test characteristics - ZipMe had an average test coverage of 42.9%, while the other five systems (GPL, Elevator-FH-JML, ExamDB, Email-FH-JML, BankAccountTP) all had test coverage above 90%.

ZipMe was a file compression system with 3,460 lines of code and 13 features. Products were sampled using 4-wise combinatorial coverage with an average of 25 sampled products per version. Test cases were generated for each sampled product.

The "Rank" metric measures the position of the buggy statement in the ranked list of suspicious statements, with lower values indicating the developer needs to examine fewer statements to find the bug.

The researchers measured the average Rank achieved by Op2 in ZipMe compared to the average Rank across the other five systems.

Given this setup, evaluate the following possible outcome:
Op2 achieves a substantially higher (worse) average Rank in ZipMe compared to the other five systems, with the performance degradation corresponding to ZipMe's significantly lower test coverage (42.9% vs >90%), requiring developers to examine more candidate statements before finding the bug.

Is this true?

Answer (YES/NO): YES